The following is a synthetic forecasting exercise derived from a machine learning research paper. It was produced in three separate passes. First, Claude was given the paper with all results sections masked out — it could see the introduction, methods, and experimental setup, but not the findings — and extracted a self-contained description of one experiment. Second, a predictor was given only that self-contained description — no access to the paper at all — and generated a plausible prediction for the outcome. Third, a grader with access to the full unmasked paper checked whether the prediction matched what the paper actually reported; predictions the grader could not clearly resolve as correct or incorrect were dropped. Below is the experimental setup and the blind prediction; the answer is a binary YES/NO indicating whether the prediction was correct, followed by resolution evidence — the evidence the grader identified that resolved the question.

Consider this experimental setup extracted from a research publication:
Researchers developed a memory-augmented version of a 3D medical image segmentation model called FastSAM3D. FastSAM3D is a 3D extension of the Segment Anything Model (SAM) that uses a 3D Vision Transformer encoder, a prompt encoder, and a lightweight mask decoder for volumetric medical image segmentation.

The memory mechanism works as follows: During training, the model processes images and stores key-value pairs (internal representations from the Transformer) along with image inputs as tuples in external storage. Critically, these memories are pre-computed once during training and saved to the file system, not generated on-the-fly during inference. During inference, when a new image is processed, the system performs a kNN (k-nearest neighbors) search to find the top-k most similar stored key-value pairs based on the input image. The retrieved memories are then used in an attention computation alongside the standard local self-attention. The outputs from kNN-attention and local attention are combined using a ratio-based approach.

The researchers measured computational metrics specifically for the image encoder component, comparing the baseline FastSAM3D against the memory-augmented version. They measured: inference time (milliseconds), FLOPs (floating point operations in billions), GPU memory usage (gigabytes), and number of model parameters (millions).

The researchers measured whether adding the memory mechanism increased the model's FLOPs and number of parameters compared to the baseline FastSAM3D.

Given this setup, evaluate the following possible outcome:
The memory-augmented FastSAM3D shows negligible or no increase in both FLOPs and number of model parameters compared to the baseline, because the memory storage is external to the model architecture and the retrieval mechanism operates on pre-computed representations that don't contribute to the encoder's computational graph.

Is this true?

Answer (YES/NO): YES